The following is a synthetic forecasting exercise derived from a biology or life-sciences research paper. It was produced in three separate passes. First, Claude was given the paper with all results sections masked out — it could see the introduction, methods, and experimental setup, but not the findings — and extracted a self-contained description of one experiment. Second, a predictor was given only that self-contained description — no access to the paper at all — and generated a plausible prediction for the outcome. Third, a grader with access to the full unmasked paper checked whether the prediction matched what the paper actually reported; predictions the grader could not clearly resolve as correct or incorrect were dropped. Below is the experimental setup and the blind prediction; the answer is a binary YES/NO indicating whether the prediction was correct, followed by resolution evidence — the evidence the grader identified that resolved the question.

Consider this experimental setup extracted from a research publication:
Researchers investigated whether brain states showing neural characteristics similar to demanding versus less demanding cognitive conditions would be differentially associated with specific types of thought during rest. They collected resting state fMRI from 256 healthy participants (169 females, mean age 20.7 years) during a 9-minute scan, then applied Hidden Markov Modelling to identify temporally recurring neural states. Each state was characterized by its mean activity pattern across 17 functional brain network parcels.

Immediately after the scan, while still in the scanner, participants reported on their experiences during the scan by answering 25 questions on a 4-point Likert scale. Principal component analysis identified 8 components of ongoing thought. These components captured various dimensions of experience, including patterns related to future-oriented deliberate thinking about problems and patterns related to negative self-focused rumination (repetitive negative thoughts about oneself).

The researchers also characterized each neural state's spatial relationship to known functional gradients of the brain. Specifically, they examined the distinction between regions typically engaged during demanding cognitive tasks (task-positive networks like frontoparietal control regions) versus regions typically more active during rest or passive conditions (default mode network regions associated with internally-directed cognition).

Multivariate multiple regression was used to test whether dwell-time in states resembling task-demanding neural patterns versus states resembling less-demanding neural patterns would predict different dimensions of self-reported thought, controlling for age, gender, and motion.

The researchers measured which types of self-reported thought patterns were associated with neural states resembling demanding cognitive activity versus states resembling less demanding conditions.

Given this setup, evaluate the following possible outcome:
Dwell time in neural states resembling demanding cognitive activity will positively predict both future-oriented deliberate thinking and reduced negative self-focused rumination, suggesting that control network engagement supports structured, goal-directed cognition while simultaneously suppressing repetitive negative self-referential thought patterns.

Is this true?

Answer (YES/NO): NO